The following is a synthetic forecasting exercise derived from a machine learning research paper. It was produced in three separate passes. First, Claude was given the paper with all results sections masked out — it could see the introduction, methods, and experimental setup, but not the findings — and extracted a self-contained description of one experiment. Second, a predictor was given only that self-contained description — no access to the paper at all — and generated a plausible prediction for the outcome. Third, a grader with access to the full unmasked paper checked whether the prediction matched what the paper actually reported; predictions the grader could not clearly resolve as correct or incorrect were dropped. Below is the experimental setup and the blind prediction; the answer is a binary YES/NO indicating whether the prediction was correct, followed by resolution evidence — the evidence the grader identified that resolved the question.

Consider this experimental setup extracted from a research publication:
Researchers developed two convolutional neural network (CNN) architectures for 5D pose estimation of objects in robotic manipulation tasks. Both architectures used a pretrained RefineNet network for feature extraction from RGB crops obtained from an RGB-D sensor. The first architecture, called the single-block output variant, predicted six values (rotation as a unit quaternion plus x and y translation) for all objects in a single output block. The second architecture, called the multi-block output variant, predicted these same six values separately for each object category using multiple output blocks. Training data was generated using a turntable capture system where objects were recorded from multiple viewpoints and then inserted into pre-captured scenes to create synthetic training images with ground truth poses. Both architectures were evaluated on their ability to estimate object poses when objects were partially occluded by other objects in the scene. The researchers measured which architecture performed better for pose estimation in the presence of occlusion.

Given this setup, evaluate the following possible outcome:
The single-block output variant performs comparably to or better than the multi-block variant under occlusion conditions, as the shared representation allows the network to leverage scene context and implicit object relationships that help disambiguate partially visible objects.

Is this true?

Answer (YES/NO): YES